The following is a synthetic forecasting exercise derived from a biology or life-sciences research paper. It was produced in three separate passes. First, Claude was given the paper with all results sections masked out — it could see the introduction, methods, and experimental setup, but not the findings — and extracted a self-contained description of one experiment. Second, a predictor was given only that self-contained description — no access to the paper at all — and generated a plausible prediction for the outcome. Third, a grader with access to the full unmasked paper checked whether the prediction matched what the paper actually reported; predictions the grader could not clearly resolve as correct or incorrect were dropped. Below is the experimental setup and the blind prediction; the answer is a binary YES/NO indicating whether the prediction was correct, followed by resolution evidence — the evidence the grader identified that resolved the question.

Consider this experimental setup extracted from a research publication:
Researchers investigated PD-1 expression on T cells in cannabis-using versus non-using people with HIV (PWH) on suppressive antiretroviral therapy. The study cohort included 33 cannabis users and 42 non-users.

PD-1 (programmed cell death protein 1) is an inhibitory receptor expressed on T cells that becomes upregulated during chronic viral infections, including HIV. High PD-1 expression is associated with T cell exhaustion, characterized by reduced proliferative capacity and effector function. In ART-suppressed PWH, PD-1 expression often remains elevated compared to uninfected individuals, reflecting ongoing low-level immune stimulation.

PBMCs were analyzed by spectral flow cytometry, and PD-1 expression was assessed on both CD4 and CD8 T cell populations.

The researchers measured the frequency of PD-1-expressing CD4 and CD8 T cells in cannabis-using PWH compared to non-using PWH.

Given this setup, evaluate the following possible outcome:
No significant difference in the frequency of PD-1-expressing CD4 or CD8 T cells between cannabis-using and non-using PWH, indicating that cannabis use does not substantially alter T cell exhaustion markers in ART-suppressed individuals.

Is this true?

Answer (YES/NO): NO